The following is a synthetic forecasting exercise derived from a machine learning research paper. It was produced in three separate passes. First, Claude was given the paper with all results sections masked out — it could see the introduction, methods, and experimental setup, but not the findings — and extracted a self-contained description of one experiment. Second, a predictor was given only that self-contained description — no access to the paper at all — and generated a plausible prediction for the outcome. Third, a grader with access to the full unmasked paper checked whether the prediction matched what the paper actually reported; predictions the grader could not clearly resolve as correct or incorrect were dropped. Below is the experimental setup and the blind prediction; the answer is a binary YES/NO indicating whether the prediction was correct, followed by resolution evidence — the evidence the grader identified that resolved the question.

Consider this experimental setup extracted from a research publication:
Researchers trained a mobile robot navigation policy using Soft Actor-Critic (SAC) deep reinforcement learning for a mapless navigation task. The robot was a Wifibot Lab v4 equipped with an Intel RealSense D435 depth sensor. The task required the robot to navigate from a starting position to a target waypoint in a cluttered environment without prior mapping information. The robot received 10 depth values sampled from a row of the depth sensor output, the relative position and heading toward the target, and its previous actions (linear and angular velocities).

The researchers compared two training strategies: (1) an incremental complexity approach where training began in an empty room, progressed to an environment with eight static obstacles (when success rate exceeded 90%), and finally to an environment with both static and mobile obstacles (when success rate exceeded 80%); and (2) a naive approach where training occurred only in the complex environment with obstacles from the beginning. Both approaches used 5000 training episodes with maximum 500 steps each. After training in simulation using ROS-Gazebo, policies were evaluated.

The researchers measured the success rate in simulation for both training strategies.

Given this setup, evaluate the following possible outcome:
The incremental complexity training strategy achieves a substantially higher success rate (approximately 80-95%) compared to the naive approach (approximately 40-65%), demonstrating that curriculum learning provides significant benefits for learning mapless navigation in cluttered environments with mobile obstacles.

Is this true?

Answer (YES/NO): NO